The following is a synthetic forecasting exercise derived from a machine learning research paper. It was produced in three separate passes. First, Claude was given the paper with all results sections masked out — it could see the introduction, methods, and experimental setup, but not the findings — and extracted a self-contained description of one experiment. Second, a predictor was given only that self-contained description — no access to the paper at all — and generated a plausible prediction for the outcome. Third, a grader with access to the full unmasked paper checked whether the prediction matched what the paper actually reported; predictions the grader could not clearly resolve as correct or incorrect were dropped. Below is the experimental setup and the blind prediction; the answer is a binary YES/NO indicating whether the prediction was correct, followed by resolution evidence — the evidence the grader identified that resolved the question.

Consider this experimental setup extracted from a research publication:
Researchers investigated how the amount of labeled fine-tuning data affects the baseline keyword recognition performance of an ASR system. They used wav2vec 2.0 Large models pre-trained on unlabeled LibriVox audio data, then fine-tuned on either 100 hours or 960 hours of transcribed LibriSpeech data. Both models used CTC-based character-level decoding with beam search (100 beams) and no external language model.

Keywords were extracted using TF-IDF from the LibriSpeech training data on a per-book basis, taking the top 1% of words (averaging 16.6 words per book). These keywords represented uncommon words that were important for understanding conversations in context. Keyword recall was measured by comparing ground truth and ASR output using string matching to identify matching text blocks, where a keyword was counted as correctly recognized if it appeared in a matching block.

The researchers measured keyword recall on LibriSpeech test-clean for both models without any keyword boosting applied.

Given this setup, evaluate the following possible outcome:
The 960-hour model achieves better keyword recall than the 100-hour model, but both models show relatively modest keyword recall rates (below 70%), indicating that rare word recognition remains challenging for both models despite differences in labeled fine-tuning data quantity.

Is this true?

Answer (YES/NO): NO